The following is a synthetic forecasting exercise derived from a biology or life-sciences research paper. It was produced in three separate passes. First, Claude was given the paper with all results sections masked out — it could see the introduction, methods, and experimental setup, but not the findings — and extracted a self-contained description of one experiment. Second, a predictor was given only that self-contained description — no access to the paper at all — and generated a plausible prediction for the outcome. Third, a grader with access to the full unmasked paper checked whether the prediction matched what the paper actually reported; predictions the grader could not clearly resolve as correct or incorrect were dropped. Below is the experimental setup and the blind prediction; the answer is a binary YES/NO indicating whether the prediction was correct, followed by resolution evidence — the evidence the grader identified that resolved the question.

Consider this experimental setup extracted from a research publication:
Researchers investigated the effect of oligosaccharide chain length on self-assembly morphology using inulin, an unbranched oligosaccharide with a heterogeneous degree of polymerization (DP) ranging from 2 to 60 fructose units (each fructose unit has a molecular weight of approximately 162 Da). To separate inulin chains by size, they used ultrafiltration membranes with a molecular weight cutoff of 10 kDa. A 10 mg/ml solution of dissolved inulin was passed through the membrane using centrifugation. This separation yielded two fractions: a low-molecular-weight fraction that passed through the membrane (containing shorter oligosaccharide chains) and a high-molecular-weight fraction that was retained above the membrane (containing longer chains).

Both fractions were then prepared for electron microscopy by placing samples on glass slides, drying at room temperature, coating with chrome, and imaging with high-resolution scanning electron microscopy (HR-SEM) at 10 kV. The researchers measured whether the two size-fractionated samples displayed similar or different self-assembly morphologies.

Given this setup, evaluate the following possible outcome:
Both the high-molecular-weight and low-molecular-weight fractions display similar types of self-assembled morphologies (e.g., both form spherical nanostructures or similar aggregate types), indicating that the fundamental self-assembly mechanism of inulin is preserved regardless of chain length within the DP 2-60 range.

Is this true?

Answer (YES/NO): NO